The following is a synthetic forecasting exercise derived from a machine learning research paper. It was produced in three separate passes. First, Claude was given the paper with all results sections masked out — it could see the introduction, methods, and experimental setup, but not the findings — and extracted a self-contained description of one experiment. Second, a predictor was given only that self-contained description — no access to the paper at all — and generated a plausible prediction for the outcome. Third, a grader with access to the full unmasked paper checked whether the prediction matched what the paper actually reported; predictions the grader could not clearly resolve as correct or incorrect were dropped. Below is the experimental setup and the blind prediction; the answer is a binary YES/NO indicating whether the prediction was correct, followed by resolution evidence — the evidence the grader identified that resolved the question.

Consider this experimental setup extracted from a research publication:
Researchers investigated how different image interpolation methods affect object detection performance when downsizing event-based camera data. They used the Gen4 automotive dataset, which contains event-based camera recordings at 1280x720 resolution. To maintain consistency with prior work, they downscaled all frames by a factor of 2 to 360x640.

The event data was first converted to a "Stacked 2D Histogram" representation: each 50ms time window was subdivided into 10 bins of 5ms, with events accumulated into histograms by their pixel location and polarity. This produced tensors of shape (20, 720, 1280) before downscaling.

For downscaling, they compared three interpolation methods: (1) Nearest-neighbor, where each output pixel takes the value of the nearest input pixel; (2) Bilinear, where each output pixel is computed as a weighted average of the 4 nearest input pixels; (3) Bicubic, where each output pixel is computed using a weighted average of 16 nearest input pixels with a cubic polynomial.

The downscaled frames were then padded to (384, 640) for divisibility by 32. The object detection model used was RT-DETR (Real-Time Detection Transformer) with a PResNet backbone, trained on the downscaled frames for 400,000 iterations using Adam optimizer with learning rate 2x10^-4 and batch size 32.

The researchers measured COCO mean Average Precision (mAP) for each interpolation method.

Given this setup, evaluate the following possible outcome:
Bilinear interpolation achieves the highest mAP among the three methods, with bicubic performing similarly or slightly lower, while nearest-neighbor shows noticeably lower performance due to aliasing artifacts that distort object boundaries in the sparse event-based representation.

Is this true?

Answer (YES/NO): NO